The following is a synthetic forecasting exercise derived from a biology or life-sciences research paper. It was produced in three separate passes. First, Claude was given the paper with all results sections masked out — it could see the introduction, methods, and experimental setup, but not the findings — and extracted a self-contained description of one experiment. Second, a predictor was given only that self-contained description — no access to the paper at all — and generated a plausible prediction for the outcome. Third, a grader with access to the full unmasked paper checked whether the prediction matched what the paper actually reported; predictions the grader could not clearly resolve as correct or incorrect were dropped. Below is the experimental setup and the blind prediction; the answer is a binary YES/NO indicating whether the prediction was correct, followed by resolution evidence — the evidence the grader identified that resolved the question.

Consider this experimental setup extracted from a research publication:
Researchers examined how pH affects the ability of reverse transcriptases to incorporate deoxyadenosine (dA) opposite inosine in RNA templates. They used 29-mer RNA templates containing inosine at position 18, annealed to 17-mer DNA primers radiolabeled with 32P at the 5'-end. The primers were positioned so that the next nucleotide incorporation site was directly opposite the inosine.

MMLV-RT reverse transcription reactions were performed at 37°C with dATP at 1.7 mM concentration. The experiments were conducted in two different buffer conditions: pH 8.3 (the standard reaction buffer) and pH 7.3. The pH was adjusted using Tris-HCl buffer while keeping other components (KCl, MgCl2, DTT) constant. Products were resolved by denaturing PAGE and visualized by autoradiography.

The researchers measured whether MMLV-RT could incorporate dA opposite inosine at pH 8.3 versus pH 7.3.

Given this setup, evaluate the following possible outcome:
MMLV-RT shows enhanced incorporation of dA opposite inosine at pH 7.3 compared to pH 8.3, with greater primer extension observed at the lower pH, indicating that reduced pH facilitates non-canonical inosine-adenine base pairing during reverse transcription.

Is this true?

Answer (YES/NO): NO